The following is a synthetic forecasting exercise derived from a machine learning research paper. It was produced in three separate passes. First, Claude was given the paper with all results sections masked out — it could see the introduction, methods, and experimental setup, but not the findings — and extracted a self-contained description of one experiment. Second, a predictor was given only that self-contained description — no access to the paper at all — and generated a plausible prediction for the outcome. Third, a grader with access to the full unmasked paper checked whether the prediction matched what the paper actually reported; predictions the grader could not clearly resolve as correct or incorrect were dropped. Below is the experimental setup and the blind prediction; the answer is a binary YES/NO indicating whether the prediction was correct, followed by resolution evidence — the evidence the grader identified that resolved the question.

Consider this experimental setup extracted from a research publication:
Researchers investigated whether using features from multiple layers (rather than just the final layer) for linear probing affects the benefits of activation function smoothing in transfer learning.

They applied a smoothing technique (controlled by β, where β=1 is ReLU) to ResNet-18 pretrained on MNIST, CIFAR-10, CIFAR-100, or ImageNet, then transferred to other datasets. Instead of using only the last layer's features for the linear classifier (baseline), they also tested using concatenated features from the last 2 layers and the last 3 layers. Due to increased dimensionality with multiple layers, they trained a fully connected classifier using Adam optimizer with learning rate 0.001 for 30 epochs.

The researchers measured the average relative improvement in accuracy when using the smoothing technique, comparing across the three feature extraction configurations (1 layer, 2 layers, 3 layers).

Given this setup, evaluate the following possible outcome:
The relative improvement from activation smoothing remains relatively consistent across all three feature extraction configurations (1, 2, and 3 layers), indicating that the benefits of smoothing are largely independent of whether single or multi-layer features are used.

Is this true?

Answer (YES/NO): NO